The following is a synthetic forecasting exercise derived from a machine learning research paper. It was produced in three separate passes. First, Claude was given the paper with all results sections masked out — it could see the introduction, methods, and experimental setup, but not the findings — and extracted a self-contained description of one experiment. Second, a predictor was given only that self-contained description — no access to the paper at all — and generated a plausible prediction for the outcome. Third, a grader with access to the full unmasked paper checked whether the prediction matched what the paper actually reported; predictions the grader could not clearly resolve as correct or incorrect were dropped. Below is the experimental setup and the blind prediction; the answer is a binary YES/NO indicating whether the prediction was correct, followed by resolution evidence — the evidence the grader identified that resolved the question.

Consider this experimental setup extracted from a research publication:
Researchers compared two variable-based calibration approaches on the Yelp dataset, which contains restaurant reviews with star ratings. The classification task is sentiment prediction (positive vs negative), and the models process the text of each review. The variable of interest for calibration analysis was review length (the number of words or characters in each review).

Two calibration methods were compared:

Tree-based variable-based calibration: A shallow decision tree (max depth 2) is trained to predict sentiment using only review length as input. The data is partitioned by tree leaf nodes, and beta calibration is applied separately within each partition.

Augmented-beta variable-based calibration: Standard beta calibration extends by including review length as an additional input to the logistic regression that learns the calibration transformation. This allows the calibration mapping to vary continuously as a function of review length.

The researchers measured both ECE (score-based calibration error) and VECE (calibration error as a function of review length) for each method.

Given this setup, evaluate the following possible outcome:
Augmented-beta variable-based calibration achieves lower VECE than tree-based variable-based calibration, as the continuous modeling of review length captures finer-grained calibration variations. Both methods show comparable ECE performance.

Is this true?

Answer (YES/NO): NO